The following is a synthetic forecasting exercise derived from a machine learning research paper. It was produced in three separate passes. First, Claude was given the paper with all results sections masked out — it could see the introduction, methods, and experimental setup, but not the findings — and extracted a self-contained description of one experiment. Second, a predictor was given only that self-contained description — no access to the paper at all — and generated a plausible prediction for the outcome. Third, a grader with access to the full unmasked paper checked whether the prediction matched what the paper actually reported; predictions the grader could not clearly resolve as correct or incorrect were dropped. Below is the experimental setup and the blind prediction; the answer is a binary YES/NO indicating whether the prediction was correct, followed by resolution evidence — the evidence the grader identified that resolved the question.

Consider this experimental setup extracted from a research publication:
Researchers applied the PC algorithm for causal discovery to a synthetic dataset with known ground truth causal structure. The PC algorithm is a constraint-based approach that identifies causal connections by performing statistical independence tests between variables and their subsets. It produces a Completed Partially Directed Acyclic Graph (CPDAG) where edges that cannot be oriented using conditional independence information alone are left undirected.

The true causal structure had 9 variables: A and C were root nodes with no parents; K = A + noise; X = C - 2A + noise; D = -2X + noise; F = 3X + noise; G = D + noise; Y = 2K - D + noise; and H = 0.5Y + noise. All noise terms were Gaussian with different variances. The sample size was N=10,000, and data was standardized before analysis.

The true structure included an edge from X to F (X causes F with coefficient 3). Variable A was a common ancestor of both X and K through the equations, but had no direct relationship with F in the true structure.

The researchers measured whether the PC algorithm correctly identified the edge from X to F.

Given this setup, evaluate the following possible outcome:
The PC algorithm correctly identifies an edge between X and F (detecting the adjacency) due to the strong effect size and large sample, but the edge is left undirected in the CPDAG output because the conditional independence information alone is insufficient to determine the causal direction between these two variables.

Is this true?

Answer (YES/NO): NO